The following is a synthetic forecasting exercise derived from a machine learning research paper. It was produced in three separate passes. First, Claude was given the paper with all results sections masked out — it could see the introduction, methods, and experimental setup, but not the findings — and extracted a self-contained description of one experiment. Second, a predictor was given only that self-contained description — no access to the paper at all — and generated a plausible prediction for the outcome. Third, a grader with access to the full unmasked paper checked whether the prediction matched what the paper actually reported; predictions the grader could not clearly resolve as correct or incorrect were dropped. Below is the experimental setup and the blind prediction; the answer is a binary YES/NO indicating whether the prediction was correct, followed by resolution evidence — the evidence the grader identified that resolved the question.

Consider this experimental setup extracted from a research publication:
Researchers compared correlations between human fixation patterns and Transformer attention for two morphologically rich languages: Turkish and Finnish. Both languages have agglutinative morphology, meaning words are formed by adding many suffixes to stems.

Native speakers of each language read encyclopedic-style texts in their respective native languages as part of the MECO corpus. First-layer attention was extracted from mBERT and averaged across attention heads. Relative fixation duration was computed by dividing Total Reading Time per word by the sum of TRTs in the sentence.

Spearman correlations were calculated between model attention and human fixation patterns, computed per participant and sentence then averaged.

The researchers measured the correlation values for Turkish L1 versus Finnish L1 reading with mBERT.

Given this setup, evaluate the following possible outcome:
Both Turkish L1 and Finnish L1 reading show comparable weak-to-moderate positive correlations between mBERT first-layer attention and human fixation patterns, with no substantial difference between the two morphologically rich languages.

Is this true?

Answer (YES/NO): YES